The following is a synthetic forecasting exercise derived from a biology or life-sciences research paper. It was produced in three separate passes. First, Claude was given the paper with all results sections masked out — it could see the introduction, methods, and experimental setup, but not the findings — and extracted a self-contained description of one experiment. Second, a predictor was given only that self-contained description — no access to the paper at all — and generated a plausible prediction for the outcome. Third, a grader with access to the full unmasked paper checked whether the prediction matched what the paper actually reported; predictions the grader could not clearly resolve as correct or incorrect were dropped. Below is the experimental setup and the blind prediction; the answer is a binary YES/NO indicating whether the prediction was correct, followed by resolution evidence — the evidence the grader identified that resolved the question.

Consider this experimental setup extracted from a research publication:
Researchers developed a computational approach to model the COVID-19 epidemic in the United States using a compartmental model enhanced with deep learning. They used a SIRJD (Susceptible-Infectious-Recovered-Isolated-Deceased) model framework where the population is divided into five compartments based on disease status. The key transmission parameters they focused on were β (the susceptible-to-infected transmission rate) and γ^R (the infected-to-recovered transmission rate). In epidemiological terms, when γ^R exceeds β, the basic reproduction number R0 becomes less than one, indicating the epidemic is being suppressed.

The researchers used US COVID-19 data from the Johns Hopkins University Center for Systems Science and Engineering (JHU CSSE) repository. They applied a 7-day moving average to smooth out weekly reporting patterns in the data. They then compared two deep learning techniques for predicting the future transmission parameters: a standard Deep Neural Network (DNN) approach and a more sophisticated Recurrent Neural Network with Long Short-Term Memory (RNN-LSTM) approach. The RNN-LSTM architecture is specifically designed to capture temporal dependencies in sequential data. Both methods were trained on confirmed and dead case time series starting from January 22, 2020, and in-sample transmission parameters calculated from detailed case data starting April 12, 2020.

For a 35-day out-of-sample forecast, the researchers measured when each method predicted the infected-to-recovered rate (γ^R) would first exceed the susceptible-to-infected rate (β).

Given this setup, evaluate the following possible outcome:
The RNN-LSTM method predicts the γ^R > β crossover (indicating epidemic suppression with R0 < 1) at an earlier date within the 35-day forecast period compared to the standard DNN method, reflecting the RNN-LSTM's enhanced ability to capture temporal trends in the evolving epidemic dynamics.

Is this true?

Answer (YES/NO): YES